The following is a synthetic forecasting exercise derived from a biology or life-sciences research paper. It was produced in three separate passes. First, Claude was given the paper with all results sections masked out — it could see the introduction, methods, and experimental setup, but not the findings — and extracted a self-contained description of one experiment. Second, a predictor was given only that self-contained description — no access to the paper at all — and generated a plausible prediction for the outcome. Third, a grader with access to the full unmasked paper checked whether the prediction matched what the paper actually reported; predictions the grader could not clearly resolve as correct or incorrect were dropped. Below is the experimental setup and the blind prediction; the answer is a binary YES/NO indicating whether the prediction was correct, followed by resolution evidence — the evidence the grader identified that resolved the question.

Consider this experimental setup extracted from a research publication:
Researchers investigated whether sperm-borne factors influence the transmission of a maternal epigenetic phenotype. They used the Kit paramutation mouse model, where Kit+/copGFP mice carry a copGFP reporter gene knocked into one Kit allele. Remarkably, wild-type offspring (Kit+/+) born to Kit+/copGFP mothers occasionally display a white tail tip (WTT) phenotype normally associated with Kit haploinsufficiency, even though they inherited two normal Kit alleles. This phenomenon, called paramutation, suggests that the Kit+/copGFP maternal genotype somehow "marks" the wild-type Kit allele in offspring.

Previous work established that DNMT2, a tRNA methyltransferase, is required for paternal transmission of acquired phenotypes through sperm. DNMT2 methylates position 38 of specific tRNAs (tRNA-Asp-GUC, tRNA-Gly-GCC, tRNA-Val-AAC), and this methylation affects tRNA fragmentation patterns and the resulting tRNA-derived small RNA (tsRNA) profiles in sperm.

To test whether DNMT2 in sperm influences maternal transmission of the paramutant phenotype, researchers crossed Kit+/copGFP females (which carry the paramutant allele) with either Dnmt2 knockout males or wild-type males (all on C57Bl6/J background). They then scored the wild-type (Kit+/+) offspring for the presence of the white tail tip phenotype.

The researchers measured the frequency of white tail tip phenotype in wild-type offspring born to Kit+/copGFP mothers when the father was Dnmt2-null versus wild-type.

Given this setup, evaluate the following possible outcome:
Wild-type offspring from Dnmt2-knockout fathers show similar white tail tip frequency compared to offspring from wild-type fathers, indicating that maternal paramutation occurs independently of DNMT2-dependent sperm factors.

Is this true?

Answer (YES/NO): NO